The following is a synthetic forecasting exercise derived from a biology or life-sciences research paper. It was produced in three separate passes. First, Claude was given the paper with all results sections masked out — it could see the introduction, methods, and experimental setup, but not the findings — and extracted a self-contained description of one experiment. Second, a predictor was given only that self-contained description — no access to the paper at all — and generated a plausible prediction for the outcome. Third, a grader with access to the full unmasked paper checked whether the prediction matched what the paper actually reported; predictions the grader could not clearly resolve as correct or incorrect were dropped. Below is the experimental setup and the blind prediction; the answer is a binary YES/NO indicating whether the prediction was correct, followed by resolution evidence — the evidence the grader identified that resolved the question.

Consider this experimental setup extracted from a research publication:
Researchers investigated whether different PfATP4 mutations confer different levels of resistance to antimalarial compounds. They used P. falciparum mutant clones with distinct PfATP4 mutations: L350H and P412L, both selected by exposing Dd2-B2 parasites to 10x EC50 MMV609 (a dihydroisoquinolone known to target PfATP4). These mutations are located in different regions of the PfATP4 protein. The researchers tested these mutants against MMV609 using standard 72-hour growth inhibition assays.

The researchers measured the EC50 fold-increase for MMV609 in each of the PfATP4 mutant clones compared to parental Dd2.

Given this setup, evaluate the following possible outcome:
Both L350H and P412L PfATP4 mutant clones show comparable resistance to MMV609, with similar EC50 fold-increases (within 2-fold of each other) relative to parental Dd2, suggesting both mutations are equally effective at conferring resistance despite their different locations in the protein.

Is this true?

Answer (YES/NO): NO